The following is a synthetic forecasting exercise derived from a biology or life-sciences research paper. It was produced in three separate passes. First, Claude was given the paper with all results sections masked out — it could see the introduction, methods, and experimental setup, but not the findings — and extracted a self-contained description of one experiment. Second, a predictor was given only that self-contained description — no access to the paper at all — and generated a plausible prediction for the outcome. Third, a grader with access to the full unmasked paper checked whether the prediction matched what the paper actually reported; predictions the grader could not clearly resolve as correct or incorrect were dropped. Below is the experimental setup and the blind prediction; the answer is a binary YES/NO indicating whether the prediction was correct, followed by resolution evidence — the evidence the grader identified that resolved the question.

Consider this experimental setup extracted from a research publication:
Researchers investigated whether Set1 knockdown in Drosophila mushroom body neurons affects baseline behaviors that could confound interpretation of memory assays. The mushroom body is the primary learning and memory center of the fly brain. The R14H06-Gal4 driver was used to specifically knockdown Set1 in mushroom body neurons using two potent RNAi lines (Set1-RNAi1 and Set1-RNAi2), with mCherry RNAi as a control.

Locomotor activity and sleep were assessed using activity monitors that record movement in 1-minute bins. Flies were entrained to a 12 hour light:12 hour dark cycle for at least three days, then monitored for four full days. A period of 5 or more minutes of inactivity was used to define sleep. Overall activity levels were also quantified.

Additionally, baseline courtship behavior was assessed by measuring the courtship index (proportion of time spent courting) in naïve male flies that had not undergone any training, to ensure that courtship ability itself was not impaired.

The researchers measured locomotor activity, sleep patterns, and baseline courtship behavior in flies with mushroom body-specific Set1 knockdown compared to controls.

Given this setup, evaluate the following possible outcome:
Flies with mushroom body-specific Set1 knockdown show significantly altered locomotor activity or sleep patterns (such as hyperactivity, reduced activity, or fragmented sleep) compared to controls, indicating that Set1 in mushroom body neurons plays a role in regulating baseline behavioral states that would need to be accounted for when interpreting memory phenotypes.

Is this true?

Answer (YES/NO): NO